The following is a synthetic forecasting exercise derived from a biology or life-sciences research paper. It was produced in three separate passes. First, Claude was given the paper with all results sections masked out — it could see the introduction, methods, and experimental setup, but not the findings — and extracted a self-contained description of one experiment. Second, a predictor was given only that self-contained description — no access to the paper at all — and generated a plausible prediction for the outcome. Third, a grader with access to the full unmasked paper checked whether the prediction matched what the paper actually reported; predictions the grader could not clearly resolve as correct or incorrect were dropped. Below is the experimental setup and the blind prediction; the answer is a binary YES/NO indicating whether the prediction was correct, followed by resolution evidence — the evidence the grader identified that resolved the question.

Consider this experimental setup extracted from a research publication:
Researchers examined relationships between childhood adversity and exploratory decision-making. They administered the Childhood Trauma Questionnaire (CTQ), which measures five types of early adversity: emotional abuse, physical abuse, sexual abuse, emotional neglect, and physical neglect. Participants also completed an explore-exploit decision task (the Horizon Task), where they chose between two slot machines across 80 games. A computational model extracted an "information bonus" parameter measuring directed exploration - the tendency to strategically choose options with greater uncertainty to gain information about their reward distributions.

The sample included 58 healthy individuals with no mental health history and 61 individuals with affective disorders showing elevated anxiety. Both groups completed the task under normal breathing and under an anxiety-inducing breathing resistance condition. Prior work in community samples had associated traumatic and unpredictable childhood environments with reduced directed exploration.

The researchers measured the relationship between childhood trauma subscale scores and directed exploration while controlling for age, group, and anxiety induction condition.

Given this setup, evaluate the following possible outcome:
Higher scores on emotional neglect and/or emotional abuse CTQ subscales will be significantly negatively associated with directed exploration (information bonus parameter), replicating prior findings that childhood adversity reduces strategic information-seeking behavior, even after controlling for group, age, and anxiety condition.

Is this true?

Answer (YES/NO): NO